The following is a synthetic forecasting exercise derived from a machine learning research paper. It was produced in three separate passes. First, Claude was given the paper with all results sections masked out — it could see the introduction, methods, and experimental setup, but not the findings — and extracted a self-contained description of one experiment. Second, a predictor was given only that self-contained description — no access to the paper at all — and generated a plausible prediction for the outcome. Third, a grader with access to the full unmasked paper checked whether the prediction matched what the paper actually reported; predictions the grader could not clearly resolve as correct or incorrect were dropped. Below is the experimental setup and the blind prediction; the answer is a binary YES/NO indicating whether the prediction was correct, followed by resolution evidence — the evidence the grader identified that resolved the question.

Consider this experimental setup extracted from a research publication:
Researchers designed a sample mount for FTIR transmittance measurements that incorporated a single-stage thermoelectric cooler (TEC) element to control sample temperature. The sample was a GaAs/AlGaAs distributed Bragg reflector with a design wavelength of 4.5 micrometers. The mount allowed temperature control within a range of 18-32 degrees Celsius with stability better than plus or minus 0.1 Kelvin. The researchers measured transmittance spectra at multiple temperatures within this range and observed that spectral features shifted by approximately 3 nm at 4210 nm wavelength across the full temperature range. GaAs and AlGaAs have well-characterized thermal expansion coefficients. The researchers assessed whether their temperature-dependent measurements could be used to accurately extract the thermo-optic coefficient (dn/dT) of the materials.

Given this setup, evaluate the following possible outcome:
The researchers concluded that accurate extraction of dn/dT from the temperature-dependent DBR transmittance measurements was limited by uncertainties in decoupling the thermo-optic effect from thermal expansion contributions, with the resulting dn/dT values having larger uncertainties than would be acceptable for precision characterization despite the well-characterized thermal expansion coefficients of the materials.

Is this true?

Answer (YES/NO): NO